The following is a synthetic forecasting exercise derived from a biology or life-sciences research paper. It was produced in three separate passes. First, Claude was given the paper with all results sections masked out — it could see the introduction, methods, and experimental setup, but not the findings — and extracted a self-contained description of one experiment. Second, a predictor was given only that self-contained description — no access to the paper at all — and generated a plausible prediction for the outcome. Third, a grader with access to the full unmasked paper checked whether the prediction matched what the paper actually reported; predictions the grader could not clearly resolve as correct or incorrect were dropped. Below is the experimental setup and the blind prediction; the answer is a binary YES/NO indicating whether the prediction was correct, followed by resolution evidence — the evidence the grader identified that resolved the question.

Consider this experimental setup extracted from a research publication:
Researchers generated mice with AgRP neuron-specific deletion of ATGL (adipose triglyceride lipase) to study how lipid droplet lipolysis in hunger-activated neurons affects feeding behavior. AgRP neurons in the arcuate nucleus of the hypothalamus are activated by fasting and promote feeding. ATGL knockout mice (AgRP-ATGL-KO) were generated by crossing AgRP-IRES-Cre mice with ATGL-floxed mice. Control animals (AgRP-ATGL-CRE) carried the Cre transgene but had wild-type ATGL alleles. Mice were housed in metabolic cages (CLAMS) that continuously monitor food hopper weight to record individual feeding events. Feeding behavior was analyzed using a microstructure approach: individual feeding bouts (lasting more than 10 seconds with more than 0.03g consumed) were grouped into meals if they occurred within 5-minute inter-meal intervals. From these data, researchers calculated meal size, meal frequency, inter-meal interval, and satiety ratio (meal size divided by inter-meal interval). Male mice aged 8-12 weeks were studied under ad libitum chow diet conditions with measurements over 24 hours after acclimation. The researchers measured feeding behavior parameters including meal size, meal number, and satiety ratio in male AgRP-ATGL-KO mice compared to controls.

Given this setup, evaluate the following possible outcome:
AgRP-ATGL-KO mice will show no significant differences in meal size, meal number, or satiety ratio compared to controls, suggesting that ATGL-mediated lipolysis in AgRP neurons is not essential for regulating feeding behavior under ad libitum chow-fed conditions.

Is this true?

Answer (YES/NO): NO